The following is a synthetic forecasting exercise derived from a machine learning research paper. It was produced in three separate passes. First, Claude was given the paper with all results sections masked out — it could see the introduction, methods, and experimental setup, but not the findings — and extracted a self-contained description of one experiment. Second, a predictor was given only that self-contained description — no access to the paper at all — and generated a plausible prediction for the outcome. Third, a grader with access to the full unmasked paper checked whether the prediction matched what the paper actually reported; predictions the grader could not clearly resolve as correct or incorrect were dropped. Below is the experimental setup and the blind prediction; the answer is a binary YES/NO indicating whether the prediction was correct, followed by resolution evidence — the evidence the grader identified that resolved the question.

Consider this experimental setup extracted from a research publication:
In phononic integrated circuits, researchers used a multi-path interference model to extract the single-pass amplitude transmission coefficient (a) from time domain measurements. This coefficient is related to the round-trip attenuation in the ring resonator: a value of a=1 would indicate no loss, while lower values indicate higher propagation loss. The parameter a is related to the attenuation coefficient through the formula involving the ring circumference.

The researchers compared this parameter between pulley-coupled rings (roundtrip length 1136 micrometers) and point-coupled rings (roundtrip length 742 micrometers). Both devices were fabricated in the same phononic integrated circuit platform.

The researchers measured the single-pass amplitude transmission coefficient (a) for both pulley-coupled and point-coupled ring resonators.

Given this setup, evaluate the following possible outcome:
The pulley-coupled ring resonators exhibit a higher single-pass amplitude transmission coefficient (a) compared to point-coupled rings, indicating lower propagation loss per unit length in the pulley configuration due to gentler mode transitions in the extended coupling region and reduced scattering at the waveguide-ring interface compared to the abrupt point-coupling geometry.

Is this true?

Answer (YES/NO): NO